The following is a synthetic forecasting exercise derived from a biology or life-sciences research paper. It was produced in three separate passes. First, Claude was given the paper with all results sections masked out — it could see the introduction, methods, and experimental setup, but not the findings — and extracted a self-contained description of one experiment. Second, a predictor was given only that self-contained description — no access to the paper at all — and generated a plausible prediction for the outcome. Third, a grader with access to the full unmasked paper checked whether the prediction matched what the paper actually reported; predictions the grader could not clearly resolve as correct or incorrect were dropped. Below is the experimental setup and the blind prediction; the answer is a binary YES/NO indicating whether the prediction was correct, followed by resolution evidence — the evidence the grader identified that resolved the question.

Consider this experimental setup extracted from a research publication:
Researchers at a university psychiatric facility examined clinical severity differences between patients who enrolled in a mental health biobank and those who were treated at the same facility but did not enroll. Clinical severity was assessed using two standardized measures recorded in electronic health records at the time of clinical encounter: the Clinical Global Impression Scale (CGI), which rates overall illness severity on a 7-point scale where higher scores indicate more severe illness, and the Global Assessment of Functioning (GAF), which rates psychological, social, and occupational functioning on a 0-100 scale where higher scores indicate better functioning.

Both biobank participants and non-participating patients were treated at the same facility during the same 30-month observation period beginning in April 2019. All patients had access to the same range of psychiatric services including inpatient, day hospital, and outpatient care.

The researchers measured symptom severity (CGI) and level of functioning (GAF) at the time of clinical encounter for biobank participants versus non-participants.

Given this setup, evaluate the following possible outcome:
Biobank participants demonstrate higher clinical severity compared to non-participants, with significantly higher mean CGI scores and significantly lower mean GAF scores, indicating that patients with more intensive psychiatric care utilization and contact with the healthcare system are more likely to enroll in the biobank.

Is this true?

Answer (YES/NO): NO